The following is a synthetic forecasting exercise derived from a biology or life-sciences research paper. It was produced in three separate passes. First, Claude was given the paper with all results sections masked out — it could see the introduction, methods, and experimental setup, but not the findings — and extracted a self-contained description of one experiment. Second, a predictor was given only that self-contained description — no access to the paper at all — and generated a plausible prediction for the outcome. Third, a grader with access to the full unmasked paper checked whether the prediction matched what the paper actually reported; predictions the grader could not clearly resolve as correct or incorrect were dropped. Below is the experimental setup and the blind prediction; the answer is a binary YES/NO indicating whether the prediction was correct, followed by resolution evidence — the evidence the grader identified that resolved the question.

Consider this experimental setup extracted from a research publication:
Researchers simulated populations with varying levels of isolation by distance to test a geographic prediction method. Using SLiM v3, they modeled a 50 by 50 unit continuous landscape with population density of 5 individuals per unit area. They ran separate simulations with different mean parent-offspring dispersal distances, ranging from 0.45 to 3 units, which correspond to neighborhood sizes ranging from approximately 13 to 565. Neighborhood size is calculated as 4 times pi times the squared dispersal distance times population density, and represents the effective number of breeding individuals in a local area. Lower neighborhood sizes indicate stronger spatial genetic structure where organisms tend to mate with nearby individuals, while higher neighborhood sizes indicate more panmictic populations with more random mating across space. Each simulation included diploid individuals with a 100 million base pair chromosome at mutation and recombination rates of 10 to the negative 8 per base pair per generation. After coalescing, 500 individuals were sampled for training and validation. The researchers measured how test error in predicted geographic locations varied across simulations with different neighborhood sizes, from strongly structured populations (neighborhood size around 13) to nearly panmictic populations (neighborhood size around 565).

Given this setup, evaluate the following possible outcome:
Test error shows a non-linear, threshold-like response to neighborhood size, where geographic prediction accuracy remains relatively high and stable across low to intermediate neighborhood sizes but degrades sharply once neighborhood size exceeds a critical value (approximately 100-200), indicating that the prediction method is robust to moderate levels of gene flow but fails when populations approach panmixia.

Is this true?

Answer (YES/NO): NO